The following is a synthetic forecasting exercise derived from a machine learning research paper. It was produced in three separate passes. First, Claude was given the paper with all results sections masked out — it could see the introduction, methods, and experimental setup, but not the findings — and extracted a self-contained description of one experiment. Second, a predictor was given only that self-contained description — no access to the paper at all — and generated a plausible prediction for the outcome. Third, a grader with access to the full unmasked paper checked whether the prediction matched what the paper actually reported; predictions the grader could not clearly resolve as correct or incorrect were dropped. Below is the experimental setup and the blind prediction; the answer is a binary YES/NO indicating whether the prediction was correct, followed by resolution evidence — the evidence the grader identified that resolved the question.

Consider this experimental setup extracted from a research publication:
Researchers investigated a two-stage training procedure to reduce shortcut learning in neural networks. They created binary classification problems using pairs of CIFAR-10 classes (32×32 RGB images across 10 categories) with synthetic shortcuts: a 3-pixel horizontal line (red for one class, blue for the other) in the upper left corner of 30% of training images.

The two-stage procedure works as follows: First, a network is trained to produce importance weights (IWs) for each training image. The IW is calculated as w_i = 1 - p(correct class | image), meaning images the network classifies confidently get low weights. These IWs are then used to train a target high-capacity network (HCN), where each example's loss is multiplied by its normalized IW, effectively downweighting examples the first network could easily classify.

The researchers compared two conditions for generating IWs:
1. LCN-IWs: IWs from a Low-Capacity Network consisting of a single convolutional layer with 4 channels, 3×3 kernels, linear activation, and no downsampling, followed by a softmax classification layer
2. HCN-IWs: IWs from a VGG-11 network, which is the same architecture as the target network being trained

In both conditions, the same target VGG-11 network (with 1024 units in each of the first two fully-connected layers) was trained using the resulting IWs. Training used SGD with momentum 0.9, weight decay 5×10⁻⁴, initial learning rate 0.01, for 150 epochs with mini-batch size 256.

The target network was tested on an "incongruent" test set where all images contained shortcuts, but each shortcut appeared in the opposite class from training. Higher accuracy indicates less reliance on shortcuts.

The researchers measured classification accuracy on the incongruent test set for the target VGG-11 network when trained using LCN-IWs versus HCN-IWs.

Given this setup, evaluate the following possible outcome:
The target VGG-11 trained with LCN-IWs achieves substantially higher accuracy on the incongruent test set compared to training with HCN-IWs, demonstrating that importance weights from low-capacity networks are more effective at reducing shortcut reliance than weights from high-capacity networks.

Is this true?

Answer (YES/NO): YES